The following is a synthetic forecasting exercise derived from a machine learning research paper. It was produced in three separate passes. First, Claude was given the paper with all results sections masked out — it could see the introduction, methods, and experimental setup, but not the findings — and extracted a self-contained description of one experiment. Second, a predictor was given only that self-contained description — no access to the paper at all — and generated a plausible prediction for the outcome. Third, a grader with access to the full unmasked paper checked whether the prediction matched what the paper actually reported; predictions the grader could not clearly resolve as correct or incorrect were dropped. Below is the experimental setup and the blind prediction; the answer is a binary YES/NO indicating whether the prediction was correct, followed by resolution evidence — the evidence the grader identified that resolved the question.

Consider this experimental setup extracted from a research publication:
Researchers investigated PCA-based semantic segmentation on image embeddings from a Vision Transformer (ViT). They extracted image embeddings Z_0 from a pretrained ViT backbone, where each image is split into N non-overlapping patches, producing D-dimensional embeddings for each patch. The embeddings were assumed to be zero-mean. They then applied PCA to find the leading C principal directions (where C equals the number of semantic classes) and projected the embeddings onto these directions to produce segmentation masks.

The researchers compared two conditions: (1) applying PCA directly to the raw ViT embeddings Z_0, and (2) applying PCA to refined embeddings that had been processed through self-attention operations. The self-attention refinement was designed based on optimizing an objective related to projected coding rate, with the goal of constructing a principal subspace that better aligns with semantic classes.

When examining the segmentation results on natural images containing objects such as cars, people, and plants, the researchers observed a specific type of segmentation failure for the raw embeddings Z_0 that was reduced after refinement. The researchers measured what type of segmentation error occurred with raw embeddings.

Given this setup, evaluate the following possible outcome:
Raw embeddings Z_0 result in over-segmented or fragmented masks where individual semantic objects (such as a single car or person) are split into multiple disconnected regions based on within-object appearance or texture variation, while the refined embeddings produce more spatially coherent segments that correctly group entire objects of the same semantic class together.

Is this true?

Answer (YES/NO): YES